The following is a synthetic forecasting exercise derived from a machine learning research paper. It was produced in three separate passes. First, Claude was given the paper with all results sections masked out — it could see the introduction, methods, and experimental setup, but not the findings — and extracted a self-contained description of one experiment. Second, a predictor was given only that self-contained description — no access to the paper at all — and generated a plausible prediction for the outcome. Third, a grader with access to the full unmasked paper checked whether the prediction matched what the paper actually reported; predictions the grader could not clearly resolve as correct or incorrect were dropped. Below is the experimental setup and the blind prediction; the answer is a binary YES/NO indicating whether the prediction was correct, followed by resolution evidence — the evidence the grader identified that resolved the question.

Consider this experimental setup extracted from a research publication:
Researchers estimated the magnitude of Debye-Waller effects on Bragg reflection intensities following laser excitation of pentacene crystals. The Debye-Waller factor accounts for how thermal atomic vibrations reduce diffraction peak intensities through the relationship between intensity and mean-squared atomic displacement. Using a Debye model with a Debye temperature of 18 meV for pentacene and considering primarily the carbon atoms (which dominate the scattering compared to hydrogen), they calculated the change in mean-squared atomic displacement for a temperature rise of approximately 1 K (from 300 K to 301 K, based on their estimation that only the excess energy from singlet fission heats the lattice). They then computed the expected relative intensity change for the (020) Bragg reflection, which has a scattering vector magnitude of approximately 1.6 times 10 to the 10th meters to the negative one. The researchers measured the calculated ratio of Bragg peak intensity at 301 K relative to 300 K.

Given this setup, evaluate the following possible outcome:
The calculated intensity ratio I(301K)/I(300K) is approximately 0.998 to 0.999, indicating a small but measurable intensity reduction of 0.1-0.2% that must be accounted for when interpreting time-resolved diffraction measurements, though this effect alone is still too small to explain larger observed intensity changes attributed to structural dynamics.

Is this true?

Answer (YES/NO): YES